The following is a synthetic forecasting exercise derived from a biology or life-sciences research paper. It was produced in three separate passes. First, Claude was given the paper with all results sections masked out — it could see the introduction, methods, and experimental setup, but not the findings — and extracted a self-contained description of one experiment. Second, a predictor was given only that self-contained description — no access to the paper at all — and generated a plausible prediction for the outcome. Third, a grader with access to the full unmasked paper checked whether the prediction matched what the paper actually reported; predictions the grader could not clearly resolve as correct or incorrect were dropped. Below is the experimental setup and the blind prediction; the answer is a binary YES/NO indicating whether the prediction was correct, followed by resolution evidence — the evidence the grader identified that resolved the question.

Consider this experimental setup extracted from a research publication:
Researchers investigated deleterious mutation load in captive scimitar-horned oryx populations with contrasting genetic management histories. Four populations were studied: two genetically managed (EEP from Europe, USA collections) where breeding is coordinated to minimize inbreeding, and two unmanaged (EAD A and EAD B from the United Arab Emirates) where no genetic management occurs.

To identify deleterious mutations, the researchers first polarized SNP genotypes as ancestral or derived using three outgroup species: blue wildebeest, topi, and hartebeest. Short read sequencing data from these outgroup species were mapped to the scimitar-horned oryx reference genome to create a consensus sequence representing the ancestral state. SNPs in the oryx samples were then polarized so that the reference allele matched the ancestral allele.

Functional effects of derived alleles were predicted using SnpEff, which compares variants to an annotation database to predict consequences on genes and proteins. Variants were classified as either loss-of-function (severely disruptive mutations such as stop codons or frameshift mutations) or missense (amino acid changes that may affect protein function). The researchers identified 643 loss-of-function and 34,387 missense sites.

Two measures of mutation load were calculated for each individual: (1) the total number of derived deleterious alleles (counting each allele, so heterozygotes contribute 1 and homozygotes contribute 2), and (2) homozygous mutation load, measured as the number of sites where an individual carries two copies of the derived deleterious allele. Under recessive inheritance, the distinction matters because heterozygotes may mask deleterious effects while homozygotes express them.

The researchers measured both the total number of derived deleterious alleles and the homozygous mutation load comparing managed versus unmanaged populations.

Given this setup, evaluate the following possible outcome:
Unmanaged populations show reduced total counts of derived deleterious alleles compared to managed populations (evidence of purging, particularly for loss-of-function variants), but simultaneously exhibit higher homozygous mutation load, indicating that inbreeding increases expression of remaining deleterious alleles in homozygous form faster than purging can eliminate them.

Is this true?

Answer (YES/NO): NO